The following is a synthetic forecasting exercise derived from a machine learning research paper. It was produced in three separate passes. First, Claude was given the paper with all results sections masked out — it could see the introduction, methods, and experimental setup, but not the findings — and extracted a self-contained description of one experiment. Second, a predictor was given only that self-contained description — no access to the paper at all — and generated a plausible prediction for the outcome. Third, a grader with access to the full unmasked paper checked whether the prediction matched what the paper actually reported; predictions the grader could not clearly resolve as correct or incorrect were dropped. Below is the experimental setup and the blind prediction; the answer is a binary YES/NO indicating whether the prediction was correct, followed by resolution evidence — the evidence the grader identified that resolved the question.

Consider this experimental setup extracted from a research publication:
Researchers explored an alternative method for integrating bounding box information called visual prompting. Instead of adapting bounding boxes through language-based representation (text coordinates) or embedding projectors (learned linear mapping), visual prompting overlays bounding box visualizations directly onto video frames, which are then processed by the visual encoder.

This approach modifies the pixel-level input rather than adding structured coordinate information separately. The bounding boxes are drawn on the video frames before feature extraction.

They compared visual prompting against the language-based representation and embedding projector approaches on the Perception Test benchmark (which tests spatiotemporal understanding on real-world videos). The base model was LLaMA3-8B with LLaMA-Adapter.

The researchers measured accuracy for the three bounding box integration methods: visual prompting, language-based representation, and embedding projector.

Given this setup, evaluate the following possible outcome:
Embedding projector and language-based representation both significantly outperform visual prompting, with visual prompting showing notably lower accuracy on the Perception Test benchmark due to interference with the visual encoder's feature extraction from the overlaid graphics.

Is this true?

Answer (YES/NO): NO